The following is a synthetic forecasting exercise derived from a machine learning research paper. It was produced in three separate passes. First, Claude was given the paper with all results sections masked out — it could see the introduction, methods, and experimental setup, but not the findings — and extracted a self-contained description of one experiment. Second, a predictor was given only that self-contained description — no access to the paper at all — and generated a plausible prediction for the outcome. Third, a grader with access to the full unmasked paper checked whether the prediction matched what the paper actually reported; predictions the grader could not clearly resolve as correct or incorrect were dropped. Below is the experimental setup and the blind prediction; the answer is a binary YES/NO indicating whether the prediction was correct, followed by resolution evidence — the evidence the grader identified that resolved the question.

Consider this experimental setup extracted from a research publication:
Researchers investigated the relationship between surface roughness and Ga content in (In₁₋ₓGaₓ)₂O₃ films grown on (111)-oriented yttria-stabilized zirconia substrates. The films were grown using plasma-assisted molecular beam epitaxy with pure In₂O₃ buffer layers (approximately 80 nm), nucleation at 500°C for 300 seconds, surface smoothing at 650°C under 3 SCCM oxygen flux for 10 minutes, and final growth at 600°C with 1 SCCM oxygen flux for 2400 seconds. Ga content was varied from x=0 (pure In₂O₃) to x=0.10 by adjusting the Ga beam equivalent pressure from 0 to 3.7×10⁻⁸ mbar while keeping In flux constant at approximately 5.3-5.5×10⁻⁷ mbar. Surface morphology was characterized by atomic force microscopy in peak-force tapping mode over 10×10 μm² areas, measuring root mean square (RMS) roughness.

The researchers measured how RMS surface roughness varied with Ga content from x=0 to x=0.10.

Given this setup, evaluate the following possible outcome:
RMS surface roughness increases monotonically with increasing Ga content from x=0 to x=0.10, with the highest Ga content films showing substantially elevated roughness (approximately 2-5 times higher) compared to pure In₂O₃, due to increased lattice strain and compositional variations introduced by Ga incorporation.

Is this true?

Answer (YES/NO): NO